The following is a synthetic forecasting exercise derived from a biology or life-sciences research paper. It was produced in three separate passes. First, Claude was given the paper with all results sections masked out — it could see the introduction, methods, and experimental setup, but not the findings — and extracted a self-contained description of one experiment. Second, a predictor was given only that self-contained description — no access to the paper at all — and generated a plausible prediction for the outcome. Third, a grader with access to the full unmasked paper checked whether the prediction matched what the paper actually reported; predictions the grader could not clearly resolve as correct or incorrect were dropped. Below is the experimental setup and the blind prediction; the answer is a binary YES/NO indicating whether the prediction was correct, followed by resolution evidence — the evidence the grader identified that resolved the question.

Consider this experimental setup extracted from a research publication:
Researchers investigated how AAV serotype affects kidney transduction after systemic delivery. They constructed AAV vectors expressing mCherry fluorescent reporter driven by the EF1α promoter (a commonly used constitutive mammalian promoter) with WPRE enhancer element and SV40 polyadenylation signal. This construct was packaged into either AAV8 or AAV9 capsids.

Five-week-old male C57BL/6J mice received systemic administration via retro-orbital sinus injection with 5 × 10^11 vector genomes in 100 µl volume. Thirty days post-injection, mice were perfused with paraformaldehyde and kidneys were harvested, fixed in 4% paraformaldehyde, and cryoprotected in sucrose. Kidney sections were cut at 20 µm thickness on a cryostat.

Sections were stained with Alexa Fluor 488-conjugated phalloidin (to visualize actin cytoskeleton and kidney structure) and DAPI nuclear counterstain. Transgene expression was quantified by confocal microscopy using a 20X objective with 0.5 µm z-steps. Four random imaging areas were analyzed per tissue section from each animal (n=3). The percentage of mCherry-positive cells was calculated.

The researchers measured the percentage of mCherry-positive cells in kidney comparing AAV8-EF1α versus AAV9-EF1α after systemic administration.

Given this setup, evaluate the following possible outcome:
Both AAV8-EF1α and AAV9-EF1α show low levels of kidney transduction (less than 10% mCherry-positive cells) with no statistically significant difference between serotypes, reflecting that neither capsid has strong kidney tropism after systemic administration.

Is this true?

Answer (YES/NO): NO